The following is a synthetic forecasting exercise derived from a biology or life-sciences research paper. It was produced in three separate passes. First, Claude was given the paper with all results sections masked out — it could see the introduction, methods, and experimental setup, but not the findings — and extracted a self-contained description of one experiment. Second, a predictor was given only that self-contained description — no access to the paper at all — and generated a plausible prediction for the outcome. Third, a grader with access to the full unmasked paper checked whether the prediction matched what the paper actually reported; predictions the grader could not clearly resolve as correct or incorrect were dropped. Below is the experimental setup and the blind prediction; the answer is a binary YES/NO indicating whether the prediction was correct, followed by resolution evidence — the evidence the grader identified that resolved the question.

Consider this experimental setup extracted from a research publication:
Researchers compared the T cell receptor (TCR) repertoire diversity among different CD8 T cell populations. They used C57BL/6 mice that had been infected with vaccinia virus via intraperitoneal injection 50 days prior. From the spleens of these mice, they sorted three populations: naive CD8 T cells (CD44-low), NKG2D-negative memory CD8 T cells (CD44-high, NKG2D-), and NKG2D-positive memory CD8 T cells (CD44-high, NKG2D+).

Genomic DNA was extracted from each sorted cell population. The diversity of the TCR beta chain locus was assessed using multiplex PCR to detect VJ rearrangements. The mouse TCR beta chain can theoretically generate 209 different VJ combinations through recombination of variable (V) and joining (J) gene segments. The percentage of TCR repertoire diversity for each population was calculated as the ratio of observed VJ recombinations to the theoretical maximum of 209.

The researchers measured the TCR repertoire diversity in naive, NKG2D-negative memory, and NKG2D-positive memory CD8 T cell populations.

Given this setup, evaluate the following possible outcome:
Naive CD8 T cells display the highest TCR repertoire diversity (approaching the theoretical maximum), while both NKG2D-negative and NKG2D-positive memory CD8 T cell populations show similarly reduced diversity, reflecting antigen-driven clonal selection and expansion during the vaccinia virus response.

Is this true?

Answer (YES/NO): NO